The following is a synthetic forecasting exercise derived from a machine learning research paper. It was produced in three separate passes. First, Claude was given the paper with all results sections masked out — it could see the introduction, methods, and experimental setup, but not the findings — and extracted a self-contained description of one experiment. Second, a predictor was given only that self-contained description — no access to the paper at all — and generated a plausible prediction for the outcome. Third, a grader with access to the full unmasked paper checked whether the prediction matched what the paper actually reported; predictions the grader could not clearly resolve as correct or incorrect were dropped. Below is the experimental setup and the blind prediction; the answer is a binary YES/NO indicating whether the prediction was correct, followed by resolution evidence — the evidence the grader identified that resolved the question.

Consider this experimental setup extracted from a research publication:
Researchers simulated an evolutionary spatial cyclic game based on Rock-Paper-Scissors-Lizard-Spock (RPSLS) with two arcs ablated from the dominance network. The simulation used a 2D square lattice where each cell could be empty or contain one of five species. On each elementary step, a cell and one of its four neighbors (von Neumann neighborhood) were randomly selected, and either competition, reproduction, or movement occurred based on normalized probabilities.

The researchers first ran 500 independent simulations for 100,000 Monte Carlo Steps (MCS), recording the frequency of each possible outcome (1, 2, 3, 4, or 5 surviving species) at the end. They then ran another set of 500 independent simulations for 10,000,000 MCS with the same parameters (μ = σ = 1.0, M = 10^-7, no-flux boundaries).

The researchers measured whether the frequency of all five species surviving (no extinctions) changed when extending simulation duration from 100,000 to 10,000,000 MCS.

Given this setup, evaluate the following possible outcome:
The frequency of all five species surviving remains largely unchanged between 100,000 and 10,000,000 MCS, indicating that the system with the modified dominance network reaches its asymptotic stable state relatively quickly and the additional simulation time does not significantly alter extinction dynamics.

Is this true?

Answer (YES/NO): NO